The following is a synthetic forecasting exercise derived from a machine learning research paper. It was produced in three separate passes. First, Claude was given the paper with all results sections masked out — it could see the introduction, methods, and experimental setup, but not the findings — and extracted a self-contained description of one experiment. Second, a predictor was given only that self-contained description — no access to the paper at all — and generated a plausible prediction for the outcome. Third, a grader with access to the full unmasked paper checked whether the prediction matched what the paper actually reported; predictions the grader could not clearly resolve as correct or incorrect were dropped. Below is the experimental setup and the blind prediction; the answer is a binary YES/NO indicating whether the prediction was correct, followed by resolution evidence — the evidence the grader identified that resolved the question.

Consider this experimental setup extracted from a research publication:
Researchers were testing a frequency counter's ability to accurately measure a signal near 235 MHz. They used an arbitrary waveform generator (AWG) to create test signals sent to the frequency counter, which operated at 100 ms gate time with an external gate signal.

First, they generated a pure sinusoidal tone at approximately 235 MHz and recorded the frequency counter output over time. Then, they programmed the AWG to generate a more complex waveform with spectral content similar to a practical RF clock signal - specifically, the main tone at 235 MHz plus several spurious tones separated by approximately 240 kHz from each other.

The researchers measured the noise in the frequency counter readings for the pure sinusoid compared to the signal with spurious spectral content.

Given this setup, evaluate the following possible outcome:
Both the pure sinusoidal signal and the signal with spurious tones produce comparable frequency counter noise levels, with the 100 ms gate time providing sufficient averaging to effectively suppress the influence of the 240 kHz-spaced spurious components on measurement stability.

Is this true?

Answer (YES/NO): NO